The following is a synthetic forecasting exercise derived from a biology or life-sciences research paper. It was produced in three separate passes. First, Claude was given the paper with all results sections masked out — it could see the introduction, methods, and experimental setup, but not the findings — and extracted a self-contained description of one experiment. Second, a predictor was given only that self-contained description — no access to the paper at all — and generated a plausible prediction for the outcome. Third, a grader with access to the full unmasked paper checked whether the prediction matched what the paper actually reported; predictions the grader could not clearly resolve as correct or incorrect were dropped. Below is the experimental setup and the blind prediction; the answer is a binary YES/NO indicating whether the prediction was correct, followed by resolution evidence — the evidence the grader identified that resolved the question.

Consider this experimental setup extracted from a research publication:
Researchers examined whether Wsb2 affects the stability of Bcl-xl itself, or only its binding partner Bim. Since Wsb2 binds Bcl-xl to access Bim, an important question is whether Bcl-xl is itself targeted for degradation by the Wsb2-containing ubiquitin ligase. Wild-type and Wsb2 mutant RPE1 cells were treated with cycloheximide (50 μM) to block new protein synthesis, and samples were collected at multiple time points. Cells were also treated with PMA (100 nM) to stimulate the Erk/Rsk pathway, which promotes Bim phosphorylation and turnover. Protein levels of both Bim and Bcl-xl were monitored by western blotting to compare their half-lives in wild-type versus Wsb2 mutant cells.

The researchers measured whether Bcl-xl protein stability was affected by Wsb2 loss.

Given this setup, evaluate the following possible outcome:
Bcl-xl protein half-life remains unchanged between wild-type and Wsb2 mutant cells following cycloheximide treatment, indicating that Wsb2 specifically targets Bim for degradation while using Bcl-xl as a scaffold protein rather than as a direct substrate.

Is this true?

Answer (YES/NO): YES